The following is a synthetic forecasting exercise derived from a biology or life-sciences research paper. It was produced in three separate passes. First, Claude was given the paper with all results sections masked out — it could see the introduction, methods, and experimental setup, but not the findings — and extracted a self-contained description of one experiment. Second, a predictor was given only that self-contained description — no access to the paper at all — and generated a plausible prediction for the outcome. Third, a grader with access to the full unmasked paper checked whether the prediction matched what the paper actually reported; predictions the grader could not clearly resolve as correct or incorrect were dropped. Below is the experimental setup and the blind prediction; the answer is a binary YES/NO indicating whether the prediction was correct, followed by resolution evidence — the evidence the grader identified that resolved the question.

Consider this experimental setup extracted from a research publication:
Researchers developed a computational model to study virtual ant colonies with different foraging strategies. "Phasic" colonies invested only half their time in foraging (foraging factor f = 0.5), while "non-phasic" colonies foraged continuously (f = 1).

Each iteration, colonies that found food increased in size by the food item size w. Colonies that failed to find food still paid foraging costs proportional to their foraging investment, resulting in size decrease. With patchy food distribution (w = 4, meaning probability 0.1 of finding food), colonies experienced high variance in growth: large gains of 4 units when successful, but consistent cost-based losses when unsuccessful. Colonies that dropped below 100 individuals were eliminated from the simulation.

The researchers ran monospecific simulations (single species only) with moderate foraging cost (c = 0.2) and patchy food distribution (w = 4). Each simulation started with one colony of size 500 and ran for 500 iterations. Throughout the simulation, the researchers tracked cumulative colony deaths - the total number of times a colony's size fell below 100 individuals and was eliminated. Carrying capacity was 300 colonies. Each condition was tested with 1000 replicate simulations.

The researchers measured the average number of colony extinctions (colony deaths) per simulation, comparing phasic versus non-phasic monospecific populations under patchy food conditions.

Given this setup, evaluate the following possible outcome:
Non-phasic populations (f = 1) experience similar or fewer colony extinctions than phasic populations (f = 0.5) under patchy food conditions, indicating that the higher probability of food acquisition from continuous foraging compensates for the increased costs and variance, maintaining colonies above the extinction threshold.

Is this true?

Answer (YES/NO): NO